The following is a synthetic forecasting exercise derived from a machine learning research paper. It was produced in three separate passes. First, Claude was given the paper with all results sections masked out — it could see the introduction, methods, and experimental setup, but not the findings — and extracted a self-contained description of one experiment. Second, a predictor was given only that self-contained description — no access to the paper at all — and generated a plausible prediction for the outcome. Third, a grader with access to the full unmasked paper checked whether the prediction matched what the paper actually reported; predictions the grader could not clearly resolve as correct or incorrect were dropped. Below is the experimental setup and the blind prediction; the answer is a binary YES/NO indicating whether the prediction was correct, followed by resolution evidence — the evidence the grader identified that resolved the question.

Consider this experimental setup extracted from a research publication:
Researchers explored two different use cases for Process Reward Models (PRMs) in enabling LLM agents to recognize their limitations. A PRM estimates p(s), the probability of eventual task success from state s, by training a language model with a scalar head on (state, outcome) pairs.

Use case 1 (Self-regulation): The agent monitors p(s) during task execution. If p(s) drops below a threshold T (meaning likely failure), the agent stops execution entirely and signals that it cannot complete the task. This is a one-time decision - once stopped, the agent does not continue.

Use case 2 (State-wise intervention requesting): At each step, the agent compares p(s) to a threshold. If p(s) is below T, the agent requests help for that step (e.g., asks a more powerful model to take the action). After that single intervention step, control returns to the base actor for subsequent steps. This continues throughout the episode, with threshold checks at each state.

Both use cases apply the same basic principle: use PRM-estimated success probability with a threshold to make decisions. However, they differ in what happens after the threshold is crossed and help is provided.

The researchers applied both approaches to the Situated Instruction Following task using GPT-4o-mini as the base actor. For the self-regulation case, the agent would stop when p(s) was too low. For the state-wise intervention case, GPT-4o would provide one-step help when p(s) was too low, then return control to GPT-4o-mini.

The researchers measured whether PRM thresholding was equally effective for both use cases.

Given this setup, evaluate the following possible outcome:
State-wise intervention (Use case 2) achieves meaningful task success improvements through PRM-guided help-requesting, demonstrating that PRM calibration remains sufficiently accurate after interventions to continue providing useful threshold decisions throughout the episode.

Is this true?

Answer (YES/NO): NO